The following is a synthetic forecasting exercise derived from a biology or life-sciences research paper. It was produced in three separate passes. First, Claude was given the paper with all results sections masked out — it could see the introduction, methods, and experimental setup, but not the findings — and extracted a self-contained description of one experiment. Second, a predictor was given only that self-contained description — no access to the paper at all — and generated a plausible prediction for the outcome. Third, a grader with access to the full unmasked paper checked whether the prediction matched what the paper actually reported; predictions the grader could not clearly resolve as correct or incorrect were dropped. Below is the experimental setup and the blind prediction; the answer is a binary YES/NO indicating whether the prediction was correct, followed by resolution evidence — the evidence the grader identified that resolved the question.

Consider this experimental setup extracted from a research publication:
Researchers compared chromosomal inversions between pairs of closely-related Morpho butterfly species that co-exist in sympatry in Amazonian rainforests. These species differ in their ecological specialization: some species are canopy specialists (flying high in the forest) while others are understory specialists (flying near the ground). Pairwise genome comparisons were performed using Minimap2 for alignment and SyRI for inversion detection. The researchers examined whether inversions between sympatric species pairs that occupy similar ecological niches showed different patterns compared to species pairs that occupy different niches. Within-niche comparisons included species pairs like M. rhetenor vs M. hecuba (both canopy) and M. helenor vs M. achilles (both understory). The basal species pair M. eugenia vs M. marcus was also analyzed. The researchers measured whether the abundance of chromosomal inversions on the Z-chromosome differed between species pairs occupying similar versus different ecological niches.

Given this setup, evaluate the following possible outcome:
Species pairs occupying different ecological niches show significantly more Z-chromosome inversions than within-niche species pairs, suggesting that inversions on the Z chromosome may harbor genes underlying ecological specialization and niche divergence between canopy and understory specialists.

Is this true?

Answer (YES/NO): NO